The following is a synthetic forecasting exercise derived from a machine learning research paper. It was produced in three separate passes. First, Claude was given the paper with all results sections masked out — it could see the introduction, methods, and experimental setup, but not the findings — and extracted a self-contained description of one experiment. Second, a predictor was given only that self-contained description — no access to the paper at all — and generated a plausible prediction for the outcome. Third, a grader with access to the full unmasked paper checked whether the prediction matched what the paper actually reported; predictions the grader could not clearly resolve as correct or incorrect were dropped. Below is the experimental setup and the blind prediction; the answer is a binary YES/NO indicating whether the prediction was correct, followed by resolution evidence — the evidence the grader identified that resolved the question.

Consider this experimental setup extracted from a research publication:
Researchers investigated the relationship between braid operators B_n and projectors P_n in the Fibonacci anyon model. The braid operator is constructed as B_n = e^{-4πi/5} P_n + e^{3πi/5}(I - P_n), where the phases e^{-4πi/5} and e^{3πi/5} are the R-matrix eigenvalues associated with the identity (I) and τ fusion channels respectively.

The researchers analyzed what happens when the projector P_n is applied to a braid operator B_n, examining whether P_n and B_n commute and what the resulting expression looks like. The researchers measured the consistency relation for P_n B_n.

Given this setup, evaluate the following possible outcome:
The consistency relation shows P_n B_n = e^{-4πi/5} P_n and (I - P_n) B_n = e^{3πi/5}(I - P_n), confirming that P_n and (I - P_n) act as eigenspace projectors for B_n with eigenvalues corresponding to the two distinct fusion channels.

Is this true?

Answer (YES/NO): NO